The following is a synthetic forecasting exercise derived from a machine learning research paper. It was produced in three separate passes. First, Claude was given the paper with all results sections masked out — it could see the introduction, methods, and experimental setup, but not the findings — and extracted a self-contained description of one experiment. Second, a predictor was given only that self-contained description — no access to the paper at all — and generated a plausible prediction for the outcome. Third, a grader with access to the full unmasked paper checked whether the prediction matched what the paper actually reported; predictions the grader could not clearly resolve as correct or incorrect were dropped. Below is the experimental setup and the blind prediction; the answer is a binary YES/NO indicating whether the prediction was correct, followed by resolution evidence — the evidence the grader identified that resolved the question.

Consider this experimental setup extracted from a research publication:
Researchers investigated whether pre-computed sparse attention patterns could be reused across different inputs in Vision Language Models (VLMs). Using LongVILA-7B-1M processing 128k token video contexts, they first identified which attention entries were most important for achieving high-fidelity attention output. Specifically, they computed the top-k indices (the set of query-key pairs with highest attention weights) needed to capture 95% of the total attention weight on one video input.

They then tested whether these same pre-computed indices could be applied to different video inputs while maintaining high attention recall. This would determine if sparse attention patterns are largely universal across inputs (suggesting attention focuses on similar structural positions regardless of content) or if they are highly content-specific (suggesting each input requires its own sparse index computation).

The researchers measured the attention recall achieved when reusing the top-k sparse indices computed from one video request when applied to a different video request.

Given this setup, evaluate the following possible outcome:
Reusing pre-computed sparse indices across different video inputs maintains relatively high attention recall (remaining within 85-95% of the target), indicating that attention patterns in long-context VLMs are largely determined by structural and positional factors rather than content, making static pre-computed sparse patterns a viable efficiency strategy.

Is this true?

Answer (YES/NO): NO